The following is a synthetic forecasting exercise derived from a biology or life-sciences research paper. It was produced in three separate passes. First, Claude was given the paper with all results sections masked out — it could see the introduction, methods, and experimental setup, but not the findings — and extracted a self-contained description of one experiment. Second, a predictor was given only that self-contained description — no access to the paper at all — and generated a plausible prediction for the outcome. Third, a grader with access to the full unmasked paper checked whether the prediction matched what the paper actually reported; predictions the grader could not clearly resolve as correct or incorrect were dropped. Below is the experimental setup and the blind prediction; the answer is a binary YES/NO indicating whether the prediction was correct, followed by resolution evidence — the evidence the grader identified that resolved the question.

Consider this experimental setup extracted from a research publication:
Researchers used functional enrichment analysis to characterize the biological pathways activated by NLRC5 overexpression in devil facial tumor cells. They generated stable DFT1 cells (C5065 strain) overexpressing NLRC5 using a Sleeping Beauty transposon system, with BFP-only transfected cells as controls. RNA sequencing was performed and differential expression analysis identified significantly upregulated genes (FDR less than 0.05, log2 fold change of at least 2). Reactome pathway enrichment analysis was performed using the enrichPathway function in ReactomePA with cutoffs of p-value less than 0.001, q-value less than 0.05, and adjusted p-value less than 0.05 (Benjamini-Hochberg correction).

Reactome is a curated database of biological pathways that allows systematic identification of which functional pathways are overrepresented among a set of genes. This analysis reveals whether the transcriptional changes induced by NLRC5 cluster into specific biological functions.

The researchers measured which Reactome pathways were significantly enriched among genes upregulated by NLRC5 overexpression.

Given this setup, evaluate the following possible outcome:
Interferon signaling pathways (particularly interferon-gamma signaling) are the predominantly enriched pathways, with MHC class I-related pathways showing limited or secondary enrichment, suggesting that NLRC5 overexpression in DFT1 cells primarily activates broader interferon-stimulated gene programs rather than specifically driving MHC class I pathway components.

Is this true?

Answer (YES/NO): NO